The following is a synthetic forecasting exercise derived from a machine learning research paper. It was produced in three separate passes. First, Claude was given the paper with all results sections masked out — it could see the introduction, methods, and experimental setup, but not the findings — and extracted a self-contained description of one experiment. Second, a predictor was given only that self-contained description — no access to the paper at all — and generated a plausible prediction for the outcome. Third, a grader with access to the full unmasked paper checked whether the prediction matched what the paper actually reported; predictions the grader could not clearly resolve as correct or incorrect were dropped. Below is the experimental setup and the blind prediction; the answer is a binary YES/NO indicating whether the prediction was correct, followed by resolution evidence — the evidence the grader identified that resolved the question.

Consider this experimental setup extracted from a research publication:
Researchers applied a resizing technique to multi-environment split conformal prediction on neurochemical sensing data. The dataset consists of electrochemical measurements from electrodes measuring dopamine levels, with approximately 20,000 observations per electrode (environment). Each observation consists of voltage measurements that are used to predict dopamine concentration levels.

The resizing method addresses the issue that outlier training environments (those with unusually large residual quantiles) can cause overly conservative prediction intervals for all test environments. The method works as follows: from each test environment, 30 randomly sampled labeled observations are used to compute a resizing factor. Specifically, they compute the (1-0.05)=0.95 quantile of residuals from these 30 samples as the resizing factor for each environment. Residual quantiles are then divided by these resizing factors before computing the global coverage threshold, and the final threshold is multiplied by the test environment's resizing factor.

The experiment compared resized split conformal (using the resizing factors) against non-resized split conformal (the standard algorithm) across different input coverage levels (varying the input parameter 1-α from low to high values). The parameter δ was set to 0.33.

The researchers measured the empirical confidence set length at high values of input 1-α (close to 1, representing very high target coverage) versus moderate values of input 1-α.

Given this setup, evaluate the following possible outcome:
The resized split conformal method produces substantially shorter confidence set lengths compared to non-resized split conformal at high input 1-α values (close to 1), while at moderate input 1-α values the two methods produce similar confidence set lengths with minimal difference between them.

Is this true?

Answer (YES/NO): NO